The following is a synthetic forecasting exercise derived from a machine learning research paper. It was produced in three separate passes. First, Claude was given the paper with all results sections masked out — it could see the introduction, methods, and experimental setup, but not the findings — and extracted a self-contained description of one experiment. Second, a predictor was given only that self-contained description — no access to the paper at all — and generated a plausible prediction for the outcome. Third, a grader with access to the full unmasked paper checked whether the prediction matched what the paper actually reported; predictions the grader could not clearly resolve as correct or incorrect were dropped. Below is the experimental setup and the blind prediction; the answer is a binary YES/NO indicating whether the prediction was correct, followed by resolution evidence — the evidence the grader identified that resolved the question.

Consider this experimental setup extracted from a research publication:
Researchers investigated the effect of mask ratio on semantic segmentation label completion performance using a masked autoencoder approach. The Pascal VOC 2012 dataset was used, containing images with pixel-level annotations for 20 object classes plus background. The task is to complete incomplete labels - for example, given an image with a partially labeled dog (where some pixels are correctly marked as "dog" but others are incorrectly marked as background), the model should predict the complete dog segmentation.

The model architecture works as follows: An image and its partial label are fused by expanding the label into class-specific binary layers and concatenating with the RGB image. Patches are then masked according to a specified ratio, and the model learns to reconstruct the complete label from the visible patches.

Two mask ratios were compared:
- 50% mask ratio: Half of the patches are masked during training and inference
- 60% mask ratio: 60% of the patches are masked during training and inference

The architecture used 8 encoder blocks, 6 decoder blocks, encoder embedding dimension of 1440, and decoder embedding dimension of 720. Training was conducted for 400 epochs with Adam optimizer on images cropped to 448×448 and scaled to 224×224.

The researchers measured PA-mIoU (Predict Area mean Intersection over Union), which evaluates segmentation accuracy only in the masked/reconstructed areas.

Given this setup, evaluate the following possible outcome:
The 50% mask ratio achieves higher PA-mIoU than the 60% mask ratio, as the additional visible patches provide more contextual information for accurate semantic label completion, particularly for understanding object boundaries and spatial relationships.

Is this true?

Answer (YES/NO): YES